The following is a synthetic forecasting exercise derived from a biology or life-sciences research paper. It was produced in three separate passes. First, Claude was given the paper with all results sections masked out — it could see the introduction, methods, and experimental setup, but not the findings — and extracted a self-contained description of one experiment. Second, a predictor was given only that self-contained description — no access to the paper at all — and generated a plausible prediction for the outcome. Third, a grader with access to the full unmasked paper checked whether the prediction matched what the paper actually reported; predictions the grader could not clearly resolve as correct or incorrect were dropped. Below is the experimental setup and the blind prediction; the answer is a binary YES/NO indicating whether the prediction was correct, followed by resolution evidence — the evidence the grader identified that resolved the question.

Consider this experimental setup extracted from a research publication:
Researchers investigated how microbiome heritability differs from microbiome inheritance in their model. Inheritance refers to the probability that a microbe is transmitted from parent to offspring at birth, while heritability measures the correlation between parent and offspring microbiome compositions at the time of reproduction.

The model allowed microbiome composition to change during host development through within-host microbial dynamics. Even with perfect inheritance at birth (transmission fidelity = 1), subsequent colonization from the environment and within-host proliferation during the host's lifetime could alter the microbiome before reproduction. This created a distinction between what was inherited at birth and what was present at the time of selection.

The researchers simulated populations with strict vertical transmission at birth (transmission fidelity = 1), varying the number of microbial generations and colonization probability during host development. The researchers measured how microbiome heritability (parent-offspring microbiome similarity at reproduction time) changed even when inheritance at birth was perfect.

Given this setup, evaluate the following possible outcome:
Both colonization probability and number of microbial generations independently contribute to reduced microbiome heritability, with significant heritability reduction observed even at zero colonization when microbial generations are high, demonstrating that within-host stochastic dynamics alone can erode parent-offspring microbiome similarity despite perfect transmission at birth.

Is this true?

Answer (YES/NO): YES